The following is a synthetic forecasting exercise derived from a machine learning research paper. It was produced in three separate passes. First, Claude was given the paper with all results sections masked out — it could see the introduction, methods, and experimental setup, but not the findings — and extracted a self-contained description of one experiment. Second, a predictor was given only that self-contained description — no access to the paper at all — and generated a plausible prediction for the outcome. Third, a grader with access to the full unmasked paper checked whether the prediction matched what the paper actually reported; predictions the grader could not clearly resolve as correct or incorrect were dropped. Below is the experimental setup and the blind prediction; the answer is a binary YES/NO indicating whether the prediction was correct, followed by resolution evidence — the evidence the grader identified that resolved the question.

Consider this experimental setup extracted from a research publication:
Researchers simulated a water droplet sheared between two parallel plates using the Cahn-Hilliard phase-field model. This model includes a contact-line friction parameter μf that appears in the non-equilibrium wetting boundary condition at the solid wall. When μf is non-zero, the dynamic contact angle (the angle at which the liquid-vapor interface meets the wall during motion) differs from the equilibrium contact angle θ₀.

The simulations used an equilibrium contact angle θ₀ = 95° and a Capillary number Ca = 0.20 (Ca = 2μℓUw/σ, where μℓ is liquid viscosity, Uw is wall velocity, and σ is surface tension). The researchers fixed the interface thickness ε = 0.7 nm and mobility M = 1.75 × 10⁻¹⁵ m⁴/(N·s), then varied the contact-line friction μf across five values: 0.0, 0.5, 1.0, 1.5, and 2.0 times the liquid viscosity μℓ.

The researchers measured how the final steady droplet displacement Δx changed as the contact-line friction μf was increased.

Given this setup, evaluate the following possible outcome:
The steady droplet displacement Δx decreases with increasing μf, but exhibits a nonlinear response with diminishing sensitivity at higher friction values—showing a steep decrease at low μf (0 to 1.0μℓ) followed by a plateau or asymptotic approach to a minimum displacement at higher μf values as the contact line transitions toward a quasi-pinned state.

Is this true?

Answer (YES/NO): NO